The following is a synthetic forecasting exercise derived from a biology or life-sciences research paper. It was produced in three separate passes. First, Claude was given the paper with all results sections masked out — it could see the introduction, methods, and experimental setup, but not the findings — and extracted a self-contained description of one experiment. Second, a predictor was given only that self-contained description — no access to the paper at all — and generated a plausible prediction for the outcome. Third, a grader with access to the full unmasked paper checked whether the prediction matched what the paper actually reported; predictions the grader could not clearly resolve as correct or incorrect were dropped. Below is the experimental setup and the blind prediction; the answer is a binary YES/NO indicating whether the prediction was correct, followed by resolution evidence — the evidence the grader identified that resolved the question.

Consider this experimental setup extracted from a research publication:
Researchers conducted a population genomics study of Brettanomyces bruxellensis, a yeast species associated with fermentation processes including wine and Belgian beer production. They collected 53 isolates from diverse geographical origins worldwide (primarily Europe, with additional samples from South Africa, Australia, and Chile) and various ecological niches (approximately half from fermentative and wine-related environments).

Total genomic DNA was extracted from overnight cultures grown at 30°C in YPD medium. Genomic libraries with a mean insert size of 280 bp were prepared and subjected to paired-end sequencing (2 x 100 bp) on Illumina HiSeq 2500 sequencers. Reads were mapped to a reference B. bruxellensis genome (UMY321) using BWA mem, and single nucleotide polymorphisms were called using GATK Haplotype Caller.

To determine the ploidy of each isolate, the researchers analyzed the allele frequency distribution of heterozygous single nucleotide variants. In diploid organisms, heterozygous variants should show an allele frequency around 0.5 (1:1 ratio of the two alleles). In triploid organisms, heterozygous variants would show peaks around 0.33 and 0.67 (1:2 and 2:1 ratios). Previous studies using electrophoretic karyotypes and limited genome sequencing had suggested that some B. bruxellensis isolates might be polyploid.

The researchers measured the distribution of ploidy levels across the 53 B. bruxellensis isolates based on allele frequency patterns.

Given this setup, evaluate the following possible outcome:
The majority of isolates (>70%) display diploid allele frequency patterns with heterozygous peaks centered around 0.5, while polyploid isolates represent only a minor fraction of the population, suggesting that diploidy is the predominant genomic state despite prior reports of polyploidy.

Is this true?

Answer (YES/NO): NO